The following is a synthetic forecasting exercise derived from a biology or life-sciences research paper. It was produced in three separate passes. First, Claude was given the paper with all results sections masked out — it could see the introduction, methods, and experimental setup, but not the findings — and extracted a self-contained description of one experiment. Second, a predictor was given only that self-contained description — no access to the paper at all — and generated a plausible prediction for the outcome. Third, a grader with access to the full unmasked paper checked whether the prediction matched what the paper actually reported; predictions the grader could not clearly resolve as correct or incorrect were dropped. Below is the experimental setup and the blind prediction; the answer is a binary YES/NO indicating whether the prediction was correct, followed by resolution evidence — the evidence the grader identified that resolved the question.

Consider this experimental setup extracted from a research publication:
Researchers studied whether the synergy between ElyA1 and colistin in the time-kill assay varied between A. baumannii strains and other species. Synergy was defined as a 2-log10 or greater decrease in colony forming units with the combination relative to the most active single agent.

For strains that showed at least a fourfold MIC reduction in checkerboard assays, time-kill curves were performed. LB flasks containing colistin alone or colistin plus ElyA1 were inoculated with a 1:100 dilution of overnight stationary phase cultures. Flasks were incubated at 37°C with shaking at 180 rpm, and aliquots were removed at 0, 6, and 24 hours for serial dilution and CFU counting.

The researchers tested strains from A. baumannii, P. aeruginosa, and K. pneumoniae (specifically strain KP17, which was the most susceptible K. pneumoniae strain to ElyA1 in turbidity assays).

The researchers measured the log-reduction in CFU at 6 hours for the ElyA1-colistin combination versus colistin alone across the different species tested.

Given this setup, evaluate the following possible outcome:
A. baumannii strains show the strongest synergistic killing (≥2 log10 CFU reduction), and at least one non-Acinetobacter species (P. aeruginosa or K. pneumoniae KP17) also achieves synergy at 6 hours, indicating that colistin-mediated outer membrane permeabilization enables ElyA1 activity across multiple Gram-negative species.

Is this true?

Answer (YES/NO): YES